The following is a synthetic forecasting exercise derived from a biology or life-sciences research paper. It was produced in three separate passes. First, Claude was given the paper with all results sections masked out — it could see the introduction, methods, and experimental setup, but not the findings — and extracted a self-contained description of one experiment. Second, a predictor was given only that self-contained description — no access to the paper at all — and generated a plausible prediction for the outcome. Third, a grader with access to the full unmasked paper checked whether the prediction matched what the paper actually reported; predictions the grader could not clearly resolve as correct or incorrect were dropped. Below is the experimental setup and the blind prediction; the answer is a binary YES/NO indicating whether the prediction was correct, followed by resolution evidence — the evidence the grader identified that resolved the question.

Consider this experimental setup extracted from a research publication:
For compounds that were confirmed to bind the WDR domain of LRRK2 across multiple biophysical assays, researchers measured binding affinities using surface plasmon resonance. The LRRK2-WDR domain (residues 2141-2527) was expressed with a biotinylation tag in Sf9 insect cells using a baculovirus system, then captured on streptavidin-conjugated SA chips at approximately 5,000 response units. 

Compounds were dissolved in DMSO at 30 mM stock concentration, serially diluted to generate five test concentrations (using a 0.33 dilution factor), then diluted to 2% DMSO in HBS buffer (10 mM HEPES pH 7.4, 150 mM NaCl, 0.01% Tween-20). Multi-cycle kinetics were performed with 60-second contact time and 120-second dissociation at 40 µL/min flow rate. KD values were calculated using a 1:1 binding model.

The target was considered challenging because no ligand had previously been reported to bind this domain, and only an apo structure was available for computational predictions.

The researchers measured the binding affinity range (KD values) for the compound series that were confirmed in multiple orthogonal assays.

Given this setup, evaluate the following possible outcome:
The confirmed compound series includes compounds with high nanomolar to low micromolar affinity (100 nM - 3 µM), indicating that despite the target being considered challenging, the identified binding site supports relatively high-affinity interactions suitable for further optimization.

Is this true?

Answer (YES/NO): NO